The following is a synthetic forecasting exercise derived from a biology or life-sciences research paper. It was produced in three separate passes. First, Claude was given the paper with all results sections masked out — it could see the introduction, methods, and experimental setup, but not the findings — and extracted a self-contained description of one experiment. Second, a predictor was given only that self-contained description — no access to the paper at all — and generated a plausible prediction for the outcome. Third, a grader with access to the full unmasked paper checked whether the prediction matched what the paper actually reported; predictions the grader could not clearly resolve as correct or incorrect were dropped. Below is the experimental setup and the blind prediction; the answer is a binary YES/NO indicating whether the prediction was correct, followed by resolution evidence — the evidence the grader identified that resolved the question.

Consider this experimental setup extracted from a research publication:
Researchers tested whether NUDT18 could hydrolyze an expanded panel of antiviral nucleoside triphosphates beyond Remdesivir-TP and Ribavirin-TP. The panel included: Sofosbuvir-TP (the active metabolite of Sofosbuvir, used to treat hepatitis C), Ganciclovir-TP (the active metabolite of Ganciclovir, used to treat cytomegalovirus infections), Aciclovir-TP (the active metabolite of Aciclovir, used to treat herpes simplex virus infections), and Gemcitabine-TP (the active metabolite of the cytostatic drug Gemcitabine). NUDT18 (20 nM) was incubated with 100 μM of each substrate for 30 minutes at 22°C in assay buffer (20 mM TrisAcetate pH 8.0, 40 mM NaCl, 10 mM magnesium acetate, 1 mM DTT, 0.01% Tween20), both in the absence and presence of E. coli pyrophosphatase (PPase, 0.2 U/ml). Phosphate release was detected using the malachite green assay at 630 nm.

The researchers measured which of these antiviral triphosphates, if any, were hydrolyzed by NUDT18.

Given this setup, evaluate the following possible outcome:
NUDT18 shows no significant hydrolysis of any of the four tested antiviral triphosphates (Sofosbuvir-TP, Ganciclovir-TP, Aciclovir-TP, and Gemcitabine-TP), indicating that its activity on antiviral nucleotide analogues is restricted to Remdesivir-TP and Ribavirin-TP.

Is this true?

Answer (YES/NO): NO